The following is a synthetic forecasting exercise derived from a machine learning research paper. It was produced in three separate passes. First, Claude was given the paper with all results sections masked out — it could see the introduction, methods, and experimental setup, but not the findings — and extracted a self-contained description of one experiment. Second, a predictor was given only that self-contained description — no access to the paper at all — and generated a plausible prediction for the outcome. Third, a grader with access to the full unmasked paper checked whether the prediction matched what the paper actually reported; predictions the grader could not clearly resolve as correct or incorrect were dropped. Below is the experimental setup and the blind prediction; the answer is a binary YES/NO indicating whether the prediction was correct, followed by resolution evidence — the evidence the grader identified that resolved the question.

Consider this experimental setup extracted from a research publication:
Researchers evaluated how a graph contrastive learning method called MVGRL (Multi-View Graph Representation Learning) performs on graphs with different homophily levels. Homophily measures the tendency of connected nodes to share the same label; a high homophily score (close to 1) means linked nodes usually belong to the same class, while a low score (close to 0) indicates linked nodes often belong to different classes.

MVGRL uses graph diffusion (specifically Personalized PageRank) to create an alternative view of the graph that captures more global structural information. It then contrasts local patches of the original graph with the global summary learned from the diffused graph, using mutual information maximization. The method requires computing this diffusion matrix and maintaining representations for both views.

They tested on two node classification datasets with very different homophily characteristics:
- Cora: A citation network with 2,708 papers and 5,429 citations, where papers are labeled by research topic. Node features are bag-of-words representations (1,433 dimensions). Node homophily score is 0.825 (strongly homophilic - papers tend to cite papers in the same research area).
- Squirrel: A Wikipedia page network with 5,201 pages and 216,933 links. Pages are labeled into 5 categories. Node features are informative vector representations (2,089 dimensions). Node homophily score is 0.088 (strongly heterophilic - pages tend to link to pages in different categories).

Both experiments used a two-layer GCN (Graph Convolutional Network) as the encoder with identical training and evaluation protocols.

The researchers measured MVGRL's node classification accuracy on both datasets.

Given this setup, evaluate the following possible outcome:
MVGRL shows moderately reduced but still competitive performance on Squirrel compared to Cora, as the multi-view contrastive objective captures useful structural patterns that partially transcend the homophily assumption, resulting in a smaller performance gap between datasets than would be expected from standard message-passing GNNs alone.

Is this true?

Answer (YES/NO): NO